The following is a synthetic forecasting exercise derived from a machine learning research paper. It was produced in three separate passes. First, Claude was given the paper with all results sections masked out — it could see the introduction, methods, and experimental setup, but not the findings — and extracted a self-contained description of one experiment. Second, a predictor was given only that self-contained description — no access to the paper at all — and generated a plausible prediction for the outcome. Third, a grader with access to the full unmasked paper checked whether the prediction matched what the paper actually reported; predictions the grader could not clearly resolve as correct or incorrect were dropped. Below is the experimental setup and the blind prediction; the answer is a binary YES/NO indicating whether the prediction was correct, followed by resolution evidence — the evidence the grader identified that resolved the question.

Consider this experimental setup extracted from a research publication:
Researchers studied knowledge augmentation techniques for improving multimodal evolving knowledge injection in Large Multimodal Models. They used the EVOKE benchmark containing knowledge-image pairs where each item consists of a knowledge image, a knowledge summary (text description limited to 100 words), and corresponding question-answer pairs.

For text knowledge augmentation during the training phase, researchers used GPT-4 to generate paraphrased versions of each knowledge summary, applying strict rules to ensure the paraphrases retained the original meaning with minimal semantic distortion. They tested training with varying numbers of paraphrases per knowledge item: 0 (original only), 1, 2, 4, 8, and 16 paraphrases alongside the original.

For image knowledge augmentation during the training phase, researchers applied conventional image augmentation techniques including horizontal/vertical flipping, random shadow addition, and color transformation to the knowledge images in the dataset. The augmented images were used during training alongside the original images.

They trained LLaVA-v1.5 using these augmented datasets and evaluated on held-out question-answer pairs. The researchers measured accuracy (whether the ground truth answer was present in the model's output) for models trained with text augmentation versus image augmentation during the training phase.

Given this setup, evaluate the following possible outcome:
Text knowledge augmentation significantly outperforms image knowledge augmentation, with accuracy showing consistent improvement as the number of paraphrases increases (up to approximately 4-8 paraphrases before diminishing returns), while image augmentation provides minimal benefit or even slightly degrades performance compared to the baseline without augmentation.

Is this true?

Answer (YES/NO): NO